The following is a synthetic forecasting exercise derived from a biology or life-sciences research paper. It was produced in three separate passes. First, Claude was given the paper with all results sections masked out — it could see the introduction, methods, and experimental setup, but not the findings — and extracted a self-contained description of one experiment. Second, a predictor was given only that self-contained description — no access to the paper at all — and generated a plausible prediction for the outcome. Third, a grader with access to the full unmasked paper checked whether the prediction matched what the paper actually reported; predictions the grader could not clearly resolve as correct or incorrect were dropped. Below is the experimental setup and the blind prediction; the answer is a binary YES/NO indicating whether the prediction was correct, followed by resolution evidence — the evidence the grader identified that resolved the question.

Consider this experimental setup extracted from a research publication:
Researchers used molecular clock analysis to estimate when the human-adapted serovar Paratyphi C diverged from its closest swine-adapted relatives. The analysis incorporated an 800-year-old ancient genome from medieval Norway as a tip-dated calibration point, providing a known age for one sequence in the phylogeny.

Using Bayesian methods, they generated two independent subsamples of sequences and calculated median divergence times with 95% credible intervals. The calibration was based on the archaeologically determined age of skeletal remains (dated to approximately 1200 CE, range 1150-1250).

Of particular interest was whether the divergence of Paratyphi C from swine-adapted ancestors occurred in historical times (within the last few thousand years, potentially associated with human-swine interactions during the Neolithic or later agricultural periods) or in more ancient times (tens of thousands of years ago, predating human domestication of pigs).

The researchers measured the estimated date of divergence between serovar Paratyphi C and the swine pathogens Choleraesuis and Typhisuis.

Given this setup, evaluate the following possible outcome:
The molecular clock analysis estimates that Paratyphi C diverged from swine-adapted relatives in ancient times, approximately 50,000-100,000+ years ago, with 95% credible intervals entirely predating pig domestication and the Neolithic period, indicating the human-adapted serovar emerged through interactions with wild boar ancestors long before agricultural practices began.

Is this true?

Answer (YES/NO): NO